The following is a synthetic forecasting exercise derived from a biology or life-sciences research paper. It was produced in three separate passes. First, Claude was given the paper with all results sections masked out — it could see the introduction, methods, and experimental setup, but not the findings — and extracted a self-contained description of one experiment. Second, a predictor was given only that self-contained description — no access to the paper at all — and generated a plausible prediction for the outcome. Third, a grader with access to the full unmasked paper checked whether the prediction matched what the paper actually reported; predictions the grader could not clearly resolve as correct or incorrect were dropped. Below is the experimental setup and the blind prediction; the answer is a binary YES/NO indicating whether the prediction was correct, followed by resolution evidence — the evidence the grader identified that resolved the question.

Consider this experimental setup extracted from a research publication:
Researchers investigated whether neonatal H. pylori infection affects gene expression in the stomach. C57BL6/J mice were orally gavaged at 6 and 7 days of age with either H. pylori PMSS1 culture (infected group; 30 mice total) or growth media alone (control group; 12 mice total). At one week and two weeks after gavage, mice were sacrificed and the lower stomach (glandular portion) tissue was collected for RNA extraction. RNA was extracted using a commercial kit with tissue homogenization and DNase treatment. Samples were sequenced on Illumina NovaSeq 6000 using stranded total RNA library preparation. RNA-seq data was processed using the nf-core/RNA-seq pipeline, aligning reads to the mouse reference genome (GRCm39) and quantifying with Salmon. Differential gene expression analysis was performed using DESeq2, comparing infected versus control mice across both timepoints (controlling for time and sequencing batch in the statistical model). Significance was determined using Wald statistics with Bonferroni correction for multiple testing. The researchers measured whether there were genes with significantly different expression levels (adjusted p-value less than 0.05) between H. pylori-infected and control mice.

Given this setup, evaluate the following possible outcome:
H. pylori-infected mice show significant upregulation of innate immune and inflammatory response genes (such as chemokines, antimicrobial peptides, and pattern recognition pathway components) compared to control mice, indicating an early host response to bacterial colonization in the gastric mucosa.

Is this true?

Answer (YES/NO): NO